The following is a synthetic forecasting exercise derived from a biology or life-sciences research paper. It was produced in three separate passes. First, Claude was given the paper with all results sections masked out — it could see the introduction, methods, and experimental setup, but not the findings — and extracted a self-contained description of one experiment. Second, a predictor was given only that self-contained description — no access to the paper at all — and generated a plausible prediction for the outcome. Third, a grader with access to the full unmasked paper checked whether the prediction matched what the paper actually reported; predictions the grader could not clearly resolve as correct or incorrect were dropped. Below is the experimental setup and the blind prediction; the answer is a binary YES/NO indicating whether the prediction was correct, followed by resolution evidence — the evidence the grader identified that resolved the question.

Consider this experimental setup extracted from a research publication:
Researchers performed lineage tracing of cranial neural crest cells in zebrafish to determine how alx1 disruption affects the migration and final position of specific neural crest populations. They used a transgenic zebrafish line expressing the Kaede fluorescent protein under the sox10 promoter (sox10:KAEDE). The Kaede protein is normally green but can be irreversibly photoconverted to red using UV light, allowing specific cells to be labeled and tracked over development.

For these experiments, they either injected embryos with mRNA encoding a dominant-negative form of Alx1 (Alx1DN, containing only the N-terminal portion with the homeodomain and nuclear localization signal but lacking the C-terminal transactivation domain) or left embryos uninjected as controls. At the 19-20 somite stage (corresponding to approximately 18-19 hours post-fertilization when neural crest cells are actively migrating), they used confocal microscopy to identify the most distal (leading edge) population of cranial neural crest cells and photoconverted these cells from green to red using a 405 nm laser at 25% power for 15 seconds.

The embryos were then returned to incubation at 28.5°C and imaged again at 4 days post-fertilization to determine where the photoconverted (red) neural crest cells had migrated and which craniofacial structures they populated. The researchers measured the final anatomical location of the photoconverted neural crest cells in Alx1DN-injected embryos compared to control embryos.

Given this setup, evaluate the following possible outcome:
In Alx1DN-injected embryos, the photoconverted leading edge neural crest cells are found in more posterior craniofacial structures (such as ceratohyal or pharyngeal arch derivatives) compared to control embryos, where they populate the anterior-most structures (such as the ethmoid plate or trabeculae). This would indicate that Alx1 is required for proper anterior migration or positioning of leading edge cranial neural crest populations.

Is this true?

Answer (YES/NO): NO